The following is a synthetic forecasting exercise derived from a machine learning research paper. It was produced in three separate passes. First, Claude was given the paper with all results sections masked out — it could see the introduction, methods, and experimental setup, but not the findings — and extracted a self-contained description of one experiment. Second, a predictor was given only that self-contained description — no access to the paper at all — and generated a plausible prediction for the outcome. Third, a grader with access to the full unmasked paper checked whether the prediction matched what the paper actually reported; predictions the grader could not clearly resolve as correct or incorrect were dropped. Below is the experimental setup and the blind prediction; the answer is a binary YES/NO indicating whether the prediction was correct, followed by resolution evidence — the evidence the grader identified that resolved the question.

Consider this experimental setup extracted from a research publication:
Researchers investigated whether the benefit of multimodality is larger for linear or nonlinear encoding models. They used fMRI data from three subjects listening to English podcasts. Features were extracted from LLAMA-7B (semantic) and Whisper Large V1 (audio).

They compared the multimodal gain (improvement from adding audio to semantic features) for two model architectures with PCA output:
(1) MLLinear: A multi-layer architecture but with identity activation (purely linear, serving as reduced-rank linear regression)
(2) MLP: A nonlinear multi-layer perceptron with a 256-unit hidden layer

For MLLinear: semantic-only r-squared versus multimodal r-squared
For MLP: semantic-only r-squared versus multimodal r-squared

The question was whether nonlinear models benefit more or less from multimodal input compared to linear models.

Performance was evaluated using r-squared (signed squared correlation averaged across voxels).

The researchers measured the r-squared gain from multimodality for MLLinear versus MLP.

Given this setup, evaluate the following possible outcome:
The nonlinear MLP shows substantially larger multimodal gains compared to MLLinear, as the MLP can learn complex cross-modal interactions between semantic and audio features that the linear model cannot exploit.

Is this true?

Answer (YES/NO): NO